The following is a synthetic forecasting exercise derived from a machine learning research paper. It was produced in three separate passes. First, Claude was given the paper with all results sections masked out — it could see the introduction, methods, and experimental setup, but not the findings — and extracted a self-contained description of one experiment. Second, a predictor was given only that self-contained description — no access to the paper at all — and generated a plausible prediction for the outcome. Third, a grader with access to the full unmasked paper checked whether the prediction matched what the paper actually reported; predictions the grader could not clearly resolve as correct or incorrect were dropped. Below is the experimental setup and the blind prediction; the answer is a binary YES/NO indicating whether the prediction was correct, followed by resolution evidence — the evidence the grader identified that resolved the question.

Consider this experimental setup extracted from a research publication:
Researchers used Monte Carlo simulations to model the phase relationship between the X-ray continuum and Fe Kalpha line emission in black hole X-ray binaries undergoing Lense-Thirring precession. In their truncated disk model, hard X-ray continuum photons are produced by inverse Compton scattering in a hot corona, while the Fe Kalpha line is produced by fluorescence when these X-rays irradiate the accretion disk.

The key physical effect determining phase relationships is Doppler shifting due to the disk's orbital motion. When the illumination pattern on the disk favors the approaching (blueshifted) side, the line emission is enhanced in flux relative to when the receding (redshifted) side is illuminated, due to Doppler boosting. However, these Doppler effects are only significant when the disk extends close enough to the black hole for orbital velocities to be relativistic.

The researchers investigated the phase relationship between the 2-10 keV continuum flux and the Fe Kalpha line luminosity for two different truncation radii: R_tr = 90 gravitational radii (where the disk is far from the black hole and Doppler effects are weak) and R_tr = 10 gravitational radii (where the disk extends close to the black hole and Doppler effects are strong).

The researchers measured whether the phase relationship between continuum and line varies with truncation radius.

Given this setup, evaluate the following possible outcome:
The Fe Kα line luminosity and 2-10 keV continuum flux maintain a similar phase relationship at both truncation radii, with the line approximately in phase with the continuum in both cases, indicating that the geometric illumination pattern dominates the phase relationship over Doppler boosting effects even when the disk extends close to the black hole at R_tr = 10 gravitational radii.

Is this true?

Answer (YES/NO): NO